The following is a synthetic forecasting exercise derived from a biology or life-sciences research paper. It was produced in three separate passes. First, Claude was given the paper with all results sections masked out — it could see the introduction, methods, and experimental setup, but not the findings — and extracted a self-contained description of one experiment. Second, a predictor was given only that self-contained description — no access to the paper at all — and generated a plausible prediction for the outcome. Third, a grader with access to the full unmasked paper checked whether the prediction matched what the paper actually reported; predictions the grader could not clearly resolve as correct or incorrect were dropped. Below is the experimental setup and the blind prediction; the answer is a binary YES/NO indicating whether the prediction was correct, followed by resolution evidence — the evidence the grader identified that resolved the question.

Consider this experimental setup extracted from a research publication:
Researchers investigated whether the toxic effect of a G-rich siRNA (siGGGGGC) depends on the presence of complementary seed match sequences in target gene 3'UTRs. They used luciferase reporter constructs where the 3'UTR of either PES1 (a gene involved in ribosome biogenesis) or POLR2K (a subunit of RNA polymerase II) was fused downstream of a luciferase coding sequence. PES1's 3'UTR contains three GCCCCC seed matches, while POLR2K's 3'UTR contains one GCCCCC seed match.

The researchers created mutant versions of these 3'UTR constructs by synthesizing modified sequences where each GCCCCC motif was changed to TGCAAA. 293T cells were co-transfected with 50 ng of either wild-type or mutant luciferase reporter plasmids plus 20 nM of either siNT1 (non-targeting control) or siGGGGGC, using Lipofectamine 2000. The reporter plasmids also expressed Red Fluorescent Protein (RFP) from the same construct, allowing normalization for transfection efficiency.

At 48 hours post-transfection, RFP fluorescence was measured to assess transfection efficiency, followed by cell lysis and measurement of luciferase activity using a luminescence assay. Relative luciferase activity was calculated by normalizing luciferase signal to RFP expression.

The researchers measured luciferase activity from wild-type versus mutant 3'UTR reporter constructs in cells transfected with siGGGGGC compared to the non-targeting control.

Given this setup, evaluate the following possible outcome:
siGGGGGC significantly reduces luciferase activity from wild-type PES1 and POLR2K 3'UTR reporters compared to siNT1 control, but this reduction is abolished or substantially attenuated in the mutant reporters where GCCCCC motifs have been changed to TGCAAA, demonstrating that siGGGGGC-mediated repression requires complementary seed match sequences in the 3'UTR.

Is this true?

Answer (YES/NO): YES